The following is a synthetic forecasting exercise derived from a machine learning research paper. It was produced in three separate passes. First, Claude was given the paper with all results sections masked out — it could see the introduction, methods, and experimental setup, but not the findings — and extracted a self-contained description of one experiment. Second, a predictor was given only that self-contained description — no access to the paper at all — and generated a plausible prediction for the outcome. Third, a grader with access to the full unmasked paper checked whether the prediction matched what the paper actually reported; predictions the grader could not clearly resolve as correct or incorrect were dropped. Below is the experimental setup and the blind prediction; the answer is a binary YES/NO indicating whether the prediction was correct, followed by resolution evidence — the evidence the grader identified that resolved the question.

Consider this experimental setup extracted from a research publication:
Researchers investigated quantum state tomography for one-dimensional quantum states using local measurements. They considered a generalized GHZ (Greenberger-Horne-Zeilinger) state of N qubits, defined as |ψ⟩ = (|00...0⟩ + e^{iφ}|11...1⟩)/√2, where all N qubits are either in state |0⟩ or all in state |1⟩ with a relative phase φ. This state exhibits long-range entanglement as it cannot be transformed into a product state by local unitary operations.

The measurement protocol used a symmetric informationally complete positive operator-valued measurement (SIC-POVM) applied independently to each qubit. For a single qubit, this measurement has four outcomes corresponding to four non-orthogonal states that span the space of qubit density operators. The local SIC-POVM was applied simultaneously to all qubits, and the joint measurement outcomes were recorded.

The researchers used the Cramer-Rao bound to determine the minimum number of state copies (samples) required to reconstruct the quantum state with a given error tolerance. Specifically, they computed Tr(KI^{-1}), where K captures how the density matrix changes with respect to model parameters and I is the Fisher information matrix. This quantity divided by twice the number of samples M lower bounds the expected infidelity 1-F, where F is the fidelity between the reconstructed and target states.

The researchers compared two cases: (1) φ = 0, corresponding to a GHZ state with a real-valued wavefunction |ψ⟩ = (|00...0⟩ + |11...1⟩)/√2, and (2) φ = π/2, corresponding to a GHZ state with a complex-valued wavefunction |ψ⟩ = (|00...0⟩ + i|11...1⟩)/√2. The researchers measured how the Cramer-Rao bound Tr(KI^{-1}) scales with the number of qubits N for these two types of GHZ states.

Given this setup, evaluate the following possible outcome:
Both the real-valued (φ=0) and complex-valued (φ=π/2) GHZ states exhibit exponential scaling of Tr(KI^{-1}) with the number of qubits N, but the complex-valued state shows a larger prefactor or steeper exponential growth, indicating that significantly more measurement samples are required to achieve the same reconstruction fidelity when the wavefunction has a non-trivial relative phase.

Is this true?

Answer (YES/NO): NO